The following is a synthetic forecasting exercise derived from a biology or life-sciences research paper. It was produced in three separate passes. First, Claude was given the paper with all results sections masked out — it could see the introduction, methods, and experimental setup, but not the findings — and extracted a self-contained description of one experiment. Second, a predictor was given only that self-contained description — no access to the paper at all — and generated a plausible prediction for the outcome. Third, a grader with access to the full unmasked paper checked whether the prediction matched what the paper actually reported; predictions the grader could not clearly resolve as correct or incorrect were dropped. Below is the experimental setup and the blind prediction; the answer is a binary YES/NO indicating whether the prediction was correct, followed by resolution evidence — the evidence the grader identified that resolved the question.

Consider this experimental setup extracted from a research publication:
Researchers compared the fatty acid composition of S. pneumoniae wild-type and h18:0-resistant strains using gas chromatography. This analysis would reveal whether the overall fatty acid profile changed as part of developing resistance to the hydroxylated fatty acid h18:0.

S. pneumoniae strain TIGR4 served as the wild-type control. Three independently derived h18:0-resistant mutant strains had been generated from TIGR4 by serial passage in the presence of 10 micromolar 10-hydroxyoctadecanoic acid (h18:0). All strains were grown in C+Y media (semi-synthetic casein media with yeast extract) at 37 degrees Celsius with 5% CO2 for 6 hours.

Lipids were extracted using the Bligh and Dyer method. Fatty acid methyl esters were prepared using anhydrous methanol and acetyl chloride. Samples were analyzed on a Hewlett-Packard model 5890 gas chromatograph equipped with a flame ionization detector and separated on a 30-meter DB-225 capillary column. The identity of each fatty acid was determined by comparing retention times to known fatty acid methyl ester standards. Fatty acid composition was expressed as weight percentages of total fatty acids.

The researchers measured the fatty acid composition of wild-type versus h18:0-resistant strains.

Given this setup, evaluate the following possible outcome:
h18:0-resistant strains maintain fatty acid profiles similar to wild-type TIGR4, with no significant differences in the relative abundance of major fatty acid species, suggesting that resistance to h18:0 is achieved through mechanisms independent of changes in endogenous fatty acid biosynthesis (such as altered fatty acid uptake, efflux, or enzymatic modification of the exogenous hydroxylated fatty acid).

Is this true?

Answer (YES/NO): NO